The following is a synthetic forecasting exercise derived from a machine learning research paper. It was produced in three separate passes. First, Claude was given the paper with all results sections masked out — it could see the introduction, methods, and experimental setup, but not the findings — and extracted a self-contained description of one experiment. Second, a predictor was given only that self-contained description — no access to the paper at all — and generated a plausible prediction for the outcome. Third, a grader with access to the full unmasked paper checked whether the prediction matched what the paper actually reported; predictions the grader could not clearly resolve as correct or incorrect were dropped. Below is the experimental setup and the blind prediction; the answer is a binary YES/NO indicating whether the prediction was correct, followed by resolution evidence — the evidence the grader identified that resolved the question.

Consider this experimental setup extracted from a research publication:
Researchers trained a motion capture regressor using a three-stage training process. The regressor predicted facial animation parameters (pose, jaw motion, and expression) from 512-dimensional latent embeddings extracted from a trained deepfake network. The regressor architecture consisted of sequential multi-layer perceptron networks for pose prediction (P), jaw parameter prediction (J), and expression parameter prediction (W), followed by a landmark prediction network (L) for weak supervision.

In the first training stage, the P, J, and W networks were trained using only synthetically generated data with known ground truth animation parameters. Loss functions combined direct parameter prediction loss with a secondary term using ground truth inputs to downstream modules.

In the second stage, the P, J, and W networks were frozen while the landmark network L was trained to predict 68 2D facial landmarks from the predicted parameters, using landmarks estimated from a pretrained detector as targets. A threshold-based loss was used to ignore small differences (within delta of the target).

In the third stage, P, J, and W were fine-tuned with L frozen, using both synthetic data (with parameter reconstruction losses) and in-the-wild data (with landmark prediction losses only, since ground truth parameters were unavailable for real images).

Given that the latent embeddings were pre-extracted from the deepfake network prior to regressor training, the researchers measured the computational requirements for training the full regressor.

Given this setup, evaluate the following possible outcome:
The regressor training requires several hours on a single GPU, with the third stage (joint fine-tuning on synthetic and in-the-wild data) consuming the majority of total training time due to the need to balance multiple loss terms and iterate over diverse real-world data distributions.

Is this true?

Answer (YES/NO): NO